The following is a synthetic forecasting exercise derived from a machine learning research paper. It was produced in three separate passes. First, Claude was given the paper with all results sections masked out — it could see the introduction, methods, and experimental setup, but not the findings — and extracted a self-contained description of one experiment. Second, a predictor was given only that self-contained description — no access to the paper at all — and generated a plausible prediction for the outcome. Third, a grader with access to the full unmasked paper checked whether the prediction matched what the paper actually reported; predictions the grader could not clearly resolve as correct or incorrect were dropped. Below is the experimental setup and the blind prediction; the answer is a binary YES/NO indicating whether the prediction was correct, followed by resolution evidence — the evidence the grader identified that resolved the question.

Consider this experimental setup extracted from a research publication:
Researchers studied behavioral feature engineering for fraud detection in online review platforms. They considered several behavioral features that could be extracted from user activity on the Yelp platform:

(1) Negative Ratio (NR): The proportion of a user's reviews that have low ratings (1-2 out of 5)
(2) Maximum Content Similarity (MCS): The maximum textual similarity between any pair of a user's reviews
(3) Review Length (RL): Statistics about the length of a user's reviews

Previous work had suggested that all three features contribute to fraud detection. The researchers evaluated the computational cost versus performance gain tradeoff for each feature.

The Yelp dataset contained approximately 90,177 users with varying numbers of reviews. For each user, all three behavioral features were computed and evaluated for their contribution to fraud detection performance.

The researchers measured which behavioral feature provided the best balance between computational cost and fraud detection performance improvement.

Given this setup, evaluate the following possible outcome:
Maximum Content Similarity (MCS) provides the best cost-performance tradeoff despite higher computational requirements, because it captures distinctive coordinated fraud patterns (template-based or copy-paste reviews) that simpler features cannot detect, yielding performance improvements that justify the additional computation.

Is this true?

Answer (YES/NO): NO